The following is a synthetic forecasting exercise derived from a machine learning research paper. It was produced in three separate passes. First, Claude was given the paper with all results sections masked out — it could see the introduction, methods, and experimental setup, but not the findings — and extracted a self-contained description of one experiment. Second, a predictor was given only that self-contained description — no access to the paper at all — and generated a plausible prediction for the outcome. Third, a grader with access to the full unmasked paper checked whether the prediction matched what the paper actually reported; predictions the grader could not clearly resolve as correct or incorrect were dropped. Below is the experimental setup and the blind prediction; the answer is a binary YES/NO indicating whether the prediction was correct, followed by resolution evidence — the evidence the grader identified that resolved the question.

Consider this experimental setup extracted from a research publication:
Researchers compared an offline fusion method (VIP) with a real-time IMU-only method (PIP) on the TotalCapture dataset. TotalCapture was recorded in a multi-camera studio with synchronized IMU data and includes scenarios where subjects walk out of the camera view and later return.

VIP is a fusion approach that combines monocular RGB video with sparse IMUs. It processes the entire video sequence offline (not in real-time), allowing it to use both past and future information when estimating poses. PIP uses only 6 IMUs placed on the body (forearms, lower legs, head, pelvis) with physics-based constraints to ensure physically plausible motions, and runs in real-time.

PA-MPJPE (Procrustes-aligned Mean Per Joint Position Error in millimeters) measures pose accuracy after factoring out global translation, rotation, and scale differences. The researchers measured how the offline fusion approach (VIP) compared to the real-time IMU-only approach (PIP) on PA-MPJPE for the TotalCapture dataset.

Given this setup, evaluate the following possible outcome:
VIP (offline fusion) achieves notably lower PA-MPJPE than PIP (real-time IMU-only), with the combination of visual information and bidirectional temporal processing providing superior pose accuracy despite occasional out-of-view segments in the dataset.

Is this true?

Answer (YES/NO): NO